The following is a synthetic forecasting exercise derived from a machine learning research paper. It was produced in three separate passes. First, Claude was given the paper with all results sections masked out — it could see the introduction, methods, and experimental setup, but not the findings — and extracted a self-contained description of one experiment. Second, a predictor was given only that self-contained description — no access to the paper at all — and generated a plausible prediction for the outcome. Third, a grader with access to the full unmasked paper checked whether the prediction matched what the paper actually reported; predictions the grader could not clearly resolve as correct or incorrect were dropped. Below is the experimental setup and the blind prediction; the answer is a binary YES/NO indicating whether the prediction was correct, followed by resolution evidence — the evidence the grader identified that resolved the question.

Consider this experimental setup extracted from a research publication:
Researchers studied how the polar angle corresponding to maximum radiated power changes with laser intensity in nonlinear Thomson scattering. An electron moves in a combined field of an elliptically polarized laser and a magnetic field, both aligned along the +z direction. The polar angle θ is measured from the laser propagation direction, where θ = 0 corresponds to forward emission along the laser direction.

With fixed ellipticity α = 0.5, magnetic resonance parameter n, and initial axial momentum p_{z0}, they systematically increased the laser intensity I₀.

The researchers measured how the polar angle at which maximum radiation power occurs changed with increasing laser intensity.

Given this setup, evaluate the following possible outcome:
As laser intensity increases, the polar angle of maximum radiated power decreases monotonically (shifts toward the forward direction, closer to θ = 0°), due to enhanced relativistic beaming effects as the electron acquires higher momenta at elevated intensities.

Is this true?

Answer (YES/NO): YES